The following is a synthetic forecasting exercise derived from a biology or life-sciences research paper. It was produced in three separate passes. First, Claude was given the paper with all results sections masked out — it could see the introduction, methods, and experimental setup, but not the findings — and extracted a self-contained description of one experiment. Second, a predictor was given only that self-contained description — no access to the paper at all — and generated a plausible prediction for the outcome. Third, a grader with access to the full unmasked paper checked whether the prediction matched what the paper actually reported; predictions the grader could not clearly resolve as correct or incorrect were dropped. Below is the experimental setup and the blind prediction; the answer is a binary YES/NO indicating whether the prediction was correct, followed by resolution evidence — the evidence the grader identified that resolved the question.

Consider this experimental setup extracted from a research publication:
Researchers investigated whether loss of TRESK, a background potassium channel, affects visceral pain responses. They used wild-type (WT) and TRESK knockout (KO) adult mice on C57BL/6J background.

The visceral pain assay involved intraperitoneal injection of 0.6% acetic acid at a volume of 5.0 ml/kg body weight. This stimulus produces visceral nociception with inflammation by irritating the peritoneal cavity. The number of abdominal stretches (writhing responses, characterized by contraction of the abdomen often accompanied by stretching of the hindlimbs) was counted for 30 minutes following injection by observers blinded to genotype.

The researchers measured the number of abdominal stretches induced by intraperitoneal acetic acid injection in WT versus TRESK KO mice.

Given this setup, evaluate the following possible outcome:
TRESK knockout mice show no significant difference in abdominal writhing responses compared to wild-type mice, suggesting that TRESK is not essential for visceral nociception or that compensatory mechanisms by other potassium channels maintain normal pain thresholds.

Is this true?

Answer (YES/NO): YES